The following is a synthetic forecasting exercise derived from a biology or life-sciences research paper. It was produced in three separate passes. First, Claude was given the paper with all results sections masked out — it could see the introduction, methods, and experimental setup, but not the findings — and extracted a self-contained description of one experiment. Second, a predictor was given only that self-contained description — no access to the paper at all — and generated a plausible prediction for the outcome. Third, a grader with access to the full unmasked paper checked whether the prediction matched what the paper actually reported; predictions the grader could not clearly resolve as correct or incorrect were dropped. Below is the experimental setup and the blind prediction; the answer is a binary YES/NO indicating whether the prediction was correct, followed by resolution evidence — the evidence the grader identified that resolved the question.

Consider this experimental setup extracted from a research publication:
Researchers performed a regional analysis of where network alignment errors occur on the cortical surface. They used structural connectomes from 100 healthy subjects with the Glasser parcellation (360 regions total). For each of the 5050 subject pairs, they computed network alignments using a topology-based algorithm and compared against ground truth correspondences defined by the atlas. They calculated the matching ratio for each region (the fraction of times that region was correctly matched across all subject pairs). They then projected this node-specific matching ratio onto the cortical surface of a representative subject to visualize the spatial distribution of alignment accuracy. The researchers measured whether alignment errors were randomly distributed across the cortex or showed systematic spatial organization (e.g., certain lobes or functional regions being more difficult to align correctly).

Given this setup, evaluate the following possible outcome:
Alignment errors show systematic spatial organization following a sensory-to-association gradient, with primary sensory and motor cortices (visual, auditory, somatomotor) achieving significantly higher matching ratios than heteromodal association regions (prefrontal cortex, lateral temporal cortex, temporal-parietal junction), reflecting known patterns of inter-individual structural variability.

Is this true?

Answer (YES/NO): NO